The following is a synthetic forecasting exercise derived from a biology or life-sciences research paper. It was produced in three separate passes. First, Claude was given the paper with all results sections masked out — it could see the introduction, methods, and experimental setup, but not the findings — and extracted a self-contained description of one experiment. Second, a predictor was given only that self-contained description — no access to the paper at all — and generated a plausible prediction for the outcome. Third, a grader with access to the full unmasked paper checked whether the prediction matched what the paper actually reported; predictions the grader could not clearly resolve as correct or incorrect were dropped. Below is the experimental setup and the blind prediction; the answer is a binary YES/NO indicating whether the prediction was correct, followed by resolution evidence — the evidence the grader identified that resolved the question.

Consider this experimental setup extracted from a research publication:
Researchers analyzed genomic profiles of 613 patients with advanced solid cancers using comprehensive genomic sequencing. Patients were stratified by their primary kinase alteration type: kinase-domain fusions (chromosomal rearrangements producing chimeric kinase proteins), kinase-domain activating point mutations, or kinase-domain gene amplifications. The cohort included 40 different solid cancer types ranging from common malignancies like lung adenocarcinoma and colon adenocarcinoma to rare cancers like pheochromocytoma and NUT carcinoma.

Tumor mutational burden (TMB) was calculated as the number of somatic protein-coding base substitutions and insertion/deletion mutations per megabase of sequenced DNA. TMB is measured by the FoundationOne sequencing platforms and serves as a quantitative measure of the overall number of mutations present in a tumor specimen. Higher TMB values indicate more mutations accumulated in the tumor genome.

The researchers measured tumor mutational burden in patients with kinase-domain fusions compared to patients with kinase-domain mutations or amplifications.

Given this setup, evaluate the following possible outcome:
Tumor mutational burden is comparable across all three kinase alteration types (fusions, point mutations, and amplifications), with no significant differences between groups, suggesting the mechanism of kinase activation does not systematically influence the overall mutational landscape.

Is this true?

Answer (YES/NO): NO